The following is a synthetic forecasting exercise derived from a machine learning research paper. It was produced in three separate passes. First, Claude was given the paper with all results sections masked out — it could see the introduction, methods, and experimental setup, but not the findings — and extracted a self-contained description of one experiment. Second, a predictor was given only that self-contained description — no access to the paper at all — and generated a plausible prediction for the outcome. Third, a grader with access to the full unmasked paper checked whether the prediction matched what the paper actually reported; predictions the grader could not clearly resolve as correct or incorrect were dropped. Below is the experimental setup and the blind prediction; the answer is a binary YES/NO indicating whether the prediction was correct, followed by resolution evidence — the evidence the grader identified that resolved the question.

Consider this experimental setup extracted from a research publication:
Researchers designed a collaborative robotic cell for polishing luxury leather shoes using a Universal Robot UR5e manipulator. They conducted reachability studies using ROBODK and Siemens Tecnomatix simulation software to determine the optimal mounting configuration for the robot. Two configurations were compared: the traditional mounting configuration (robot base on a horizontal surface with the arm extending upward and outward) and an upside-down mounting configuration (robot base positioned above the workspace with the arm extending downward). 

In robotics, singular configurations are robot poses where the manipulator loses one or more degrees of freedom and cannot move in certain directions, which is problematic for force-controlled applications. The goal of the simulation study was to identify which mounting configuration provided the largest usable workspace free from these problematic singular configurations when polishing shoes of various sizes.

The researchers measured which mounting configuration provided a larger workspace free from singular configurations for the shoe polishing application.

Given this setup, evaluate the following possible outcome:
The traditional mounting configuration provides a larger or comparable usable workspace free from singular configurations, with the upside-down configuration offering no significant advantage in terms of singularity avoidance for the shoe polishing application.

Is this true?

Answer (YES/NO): NO